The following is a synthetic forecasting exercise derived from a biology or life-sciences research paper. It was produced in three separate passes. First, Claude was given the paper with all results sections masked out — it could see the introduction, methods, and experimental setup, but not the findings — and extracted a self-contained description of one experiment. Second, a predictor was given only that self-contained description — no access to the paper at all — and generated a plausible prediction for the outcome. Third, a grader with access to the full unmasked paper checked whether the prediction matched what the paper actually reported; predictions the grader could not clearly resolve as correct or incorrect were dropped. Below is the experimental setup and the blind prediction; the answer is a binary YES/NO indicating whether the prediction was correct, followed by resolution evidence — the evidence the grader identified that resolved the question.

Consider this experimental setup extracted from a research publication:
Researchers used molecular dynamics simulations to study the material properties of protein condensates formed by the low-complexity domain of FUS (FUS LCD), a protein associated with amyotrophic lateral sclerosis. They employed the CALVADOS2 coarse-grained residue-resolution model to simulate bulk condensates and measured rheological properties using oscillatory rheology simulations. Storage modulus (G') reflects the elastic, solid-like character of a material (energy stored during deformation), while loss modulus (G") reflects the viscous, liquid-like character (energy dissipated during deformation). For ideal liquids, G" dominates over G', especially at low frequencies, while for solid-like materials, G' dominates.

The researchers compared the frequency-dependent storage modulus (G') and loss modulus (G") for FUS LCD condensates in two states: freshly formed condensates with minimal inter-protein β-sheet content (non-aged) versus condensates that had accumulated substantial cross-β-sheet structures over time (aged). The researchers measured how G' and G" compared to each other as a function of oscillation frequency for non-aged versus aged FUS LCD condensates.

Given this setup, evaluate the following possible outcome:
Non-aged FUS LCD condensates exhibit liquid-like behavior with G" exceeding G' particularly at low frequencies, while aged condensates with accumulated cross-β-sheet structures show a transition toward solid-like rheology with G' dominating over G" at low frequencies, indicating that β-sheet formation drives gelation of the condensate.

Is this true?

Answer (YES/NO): YES